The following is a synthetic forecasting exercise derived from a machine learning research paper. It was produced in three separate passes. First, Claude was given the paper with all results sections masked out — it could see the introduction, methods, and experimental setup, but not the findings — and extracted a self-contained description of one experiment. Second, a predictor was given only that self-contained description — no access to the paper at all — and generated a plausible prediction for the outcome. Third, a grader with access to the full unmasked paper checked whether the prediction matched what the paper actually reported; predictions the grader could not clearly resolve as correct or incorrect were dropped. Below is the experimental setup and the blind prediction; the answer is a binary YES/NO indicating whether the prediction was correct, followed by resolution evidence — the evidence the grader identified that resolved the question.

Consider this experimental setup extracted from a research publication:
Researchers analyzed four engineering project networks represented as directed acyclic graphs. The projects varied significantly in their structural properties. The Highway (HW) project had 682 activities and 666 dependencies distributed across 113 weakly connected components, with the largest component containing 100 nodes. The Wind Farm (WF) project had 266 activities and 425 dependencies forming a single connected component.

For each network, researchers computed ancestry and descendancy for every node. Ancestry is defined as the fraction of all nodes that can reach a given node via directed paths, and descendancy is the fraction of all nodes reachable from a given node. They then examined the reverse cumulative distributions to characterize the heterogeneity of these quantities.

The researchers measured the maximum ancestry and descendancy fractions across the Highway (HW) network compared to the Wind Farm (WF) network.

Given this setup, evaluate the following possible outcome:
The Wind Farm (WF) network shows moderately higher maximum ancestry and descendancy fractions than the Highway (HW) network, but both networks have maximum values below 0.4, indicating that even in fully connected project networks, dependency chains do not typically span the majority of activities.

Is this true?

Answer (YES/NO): NO